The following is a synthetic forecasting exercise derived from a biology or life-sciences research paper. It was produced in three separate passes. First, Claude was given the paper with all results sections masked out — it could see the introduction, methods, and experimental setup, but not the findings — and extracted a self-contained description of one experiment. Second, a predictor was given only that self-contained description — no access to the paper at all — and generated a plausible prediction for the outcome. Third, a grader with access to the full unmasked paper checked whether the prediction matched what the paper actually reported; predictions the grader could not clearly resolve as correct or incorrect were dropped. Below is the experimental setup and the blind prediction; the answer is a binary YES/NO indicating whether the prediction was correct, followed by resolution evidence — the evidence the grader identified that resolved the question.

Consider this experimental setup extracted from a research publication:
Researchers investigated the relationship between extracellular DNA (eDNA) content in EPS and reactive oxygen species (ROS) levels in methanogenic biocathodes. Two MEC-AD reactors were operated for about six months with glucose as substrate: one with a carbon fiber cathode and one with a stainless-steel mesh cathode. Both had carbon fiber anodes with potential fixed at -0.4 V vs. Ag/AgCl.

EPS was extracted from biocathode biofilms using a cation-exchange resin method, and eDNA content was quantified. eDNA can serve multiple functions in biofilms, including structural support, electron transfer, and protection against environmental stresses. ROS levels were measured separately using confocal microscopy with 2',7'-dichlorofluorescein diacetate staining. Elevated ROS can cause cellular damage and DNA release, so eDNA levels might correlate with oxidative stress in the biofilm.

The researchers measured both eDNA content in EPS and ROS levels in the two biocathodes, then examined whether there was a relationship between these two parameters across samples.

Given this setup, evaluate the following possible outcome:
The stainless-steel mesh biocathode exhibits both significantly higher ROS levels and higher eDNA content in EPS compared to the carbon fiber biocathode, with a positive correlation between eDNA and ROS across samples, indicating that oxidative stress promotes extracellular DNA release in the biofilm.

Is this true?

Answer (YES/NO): NO